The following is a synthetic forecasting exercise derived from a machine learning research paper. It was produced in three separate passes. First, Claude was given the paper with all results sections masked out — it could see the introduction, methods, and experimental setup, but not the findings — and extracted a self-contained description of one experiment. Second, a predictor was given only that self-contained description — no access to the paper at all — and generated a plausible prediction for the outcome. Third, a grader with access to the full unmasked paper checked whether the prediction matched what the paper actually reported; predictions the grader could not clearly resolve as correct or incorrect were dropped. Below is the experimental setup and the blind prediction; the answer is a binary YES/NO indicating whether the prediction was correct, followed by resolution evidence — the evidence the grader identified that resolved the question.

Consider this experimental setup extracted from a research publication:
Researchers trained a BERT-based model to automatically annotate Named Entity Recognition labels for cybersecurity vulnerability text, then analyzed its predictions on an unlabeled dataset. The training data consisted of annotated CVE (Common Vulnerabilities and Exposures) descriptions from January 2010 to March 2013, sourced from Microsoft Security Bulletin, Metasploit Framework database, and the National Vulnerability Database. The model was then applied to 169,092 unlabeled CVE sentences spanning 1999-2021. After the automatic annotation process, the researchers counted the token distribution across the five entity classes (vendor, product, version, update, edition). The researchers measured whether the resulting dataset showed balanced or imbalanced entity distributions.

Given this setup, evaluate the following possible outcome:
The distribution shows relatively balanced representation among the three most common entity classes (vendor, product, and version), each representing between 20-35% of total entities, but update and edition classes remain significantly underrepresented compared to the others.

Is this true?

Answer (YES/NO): NO